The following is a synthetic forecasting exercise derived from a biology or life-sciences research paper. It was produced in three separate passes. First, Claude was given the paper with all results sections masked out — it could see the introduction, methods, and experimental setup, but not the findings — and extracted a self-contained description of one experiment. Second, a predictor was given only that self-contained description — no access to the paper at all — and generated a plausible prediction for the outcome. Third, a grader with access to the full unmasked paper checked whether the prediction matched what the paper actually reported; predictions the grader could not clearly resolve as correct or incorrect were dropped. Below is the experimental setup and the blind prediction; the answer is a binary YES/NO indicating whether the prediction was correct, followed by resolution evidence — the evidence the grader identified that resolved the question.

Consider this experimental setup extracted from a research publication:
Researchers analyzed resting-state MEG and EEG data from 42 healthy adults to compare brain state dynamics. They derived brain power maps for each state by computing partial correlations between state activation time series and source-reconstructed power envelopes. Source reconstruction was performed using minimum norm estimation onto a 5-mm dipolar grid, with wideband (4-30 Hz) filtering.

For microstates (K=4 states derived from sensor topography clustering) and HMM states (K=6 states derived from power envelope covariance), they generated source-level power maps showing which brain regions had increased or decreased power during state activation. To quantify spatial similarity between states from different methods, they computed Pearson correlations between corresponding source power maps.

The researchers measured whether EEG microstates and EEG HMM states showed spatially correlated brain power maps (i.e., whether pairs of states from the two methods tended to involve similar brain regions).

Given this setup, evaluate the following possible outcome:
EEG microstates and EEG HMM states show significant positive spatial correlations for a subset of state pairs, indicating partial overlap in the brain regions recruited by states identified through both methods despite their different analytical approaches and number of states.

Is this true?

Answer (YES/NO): YES